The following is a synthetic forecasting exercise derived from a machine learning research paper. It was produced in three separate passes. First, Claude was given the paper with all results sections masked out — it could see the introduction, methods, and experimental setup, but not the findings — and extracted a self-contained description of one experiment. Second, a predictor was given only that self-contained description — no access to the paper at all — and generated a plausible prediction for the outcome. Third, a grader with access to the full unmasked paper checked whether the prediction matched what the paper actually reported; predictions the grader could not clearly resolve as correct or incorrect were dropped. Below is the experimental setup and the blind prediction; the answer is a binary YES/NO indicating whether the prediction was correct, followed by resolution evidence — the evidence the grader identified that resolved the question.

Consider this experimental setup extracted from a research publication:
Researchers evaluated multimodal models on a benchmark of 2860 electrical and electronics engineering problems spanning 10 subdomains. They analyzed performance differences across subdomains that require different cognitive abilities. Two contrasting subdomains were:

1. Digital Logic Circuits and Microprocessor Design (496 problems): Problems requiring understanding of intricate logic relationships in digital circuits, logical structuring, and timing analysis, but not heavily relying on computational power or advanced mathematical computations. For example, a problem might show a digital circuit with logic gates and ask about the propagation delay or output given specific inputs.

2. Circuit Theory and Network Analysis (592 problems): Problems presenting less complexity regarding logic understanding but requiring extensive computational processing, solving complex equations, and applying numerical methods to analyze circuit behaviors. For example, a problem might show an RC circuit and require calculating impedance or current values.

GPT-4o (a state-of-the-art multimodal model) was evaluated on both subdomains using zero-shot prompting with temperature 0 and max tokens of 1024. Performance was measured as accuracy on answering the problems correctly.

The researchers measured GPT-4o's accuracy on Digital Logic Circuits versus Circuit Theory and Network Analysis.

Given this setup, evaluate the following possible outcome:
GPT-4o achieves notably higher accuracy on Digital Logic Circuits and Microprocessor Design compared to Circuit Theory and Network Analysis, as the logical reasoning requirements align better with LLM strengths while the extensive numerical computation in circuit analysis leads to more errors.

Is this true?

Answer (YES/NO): NO